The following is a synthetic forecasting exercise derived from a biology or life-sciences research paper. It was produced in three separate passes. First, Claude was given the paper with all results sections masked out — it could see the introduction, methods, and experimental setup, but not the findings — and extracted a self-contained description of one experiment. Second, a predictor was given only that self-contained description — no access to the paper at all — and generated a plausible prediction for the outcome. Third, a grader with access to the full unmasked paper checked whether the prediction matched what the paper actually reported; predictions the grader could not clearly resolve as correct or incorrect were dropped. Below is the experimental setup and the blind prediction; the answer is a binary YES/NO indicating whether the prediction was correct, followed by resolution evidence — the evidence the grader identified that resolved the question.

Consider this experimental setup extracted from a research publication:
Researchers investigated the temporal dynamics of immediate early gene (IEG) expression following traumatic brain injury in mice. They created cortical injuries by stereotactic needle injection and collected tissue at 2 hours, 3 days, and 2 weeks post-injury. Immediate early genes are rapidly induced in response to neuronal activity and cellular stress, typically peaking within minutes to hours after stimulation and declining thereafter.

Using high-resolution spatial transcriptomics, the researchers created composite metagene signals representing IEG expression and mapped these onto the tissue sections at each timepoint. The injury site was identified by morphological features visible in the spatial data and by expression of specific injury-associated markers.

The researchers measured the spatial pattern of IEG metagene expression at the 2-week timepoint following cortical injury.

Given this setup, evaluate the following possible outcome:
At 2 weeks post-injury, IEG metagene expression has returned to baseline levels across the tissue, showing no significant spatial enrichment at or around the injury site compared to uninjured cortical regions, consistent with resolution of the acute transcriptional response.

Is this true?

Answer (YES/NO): NO